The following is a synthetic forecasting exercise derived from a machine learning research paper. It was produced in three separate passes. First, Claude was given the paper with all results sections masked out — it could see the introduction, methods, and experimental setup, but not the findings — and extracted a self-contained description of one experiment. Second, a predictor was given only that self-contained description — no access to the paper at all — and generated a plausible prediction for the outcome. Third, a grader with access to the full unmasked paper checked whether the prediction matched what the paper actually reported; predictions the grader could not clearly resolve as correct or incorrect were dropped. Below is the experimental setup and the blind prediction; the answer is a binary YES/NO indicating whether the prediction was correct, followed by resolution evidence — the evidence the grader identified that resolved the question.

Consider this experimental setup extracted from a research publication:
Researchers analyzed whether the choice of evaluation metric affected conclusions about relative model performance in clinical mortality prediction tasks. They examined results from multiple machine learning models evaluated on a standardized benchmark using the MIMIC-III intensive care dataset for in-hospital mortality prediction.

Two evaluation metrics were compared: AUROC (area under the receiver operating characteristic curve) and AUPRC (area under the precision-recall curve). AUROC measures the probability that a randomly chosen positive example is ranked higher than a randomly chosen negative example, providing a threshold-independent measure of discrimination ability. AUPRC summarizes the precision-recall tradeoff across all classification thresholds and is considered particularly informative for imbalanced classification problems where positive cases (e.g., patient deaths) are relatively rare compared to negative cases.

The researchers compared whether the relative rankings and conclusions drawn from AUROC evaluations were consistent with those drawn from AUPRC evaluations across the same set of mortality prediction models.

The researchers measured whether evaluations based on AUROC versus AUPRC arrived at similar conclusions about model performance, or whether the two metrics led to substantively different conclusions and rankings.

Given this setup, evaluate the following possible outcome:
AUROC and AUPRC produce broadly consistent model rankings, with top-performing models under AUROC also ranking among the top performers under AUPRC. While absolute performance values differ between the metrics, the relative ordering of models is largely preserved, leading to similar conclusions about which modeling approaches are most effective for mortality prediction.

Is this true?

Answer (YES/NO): YES